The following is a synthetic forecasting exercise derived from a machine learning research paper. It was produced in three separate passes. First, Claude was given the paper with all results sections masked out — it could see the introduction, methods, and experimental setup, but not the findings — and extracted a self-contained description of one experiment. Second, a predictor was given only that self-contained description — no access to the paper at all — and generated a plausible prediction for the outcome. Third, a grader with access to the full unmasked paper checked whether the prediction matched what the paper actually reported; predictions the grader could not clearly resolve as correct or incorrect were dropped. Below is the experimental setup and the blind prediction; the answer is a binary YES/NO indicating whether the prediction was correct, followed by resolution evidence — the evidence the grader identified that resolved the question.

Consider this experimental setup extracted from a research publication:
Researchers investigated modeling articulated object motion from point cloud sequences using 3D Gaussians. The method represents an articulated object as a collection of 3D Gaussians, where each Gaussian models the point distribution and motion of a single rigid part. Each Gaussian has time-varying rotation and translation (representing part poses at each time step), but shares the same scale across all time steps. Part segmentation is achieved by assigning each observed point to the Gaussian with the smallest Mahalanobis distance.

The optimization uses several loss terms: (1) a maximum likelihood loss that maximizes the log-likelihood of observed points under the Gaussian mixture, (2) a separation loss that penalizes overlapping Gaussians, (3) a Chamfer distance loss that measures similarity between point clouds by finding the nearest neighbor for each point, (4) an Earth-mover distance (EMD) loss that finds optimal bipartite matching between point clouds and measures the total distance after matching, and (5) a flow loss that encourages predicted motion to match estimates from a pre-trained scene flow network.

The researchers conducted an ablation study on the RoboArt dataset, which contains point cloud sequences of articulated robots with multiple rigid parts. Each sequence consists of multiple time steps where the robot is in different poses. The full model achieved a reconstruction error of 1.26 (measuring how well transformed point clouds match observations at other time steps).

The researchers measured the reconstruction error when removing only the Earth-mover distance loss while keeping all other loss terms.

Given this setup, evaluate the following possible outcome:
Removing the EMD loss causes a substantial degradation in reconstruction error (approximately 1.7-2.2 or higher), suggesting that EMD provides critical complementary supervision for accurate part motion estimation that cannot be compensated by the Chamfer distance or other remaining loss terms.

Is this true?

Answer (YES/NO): YES